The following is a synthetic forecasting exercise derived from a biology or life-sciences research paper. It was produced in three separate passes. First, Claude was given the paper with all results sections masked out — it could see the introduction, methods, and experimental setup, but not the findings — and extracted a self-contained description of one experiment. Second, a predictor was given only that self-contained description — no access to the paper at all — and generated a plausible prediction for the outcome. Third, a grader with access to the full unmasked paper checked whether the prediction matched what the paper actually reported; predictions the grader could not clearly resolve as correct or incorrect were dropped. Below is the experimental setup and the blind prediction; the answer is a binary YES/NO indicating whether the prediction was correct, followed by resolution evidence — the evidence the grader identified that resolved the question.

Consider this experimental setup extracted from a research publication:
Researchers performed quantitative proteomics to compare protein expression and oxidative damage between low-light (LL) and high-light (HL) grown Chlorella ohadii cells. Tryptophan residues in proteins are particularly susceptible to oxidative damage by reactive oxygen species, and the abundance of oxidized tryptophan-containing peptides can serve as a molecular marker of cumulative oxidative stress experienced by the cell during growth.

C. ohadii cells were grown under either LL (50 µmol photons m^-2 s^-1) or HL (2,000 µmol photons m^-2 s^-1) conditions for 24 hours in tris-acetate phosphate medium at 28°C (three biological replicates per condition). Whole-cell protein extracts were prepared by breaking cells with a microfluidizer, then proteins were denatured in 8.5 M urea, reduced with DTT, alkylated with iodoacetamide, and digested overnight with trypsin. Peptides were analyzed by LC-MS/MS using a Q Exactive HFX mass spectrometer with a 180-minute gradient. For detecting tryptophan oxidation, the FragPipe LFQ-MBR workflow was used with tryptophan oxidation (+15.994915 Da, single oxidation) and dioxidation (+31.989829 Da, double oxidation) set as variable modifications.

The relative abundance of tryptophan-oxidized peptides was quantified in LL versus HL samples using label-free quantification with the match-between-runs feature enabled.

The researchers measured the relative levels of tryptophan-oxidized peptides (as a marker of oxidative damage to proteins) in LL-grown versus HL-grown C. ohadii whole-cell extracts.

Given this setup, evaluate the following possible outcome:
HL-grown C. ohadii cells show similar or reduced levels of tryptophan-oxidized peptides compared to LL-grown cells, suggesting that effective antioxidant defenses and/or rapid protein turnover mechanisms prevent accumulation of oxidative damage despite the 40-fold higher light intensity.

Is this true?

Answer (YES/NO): YES